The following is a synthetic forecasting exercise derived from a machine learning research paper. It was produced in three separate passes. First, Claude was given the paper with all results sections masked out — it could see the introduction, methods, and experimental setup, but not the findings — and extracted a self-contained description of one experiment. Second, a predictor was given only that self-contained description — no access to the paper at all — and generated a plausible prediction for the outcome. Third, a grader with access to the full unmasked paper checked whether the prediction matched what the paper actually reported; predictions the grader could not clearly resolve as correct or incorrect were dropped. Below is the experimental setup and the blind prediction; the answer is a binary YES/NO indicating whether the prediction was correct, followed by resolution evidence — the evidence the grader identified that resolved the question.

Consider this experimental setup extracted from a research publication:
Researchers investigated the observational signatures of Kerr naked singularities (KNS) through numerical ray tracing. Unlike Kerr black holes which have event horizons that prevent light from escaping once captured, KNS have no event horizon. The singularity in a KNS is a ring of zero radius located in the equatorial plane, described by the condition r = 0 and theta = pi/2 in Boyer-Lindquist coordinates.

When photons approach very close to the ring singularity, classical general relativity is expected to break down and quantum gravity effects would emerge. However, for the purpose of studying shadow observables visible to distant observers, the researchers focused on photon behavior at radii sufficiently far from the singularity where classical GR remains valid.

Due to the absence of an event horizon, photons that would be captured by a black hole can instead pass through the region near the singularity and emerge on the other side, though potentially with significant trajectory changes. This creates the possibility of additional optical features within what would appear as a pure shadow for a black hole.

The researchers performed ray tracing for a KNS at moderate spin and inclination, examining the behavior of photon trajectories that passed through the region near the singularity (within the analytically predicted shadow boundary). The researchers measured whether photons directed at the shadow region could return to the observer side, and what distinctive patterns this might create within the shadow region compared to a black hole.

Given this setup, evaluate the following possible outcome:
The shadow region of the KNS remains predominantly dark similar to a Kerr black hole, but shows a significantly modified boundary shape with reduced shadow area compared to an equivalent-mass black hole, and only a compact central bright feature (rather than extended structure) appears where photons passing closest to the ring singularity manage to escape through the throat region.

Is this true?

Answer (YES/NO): NO